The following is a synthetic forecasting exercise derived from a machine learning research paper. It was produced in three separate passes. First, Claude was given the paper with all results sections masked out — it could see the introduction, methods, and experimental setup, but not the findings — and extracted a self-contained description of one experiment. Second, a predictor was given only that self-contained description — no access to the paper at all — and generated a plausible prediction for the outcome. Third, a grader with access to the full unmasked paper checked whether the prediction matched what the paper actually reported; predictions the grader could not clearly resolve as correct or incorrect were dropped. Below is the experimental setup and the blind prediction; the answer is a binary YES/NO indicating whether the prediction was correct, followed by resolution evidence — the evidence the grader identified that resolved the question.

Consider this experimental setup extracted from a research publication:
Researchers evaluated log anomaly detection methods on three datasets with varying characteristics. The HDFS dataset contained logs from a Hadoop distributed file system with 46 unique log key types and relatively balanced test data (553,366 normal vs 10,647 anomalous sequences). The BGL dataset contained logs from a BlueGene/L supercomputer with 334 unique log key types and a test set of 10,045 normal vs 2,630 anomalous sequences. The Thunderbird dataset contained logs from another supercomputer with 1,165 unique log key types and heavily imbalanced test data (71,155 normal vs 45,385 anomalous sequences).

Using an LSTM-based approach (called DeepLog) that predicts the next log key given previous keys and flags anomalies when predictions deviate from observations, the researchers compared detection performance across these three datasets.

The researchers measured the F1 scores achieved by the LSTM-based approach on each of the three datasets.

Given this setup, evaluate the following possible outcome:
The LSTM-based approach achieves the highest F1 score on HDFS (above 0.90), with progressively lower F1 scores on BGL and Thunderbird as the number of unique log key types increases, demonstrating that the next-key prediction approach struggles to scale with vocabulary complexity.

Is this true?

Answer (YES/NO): NO